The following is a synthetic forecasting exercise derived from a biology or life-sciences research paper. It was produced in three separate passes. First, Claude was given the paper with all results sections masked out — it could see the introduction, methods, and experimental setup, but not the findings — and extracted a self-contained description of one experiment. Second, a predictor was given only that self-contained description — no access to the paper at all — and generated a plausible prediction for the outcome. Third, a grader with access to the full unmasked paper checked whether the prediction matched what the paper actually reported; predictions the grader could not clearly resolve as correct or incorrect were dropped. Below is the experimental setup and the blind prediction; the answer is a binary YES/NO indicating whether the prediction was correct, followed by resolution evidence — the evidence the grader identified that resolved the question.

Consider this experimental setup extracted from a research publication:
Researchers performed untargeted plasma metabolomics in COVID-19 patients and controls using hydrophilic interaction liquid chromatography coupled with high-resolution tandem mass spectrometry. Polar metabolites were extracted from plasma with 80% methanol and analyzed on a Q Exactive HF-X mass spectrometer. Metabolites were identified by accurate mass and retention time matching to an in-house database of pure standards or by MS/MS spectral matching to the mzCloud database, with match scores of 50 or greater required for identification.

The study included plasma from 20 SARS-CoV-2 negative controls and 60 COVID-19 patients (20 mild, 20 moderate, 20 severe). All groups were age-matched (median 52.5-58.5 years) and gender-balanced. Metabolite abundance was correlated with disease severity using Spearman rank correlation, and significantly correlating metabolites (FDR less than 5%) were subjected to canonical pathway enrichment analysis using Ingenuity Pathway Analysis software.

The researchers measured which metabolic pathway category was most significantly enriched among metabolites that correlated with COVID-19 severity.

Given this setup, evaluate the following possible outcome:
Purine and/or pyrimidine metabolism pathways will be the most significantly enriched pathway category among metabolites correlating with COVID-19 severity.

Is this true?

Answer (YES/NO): NO